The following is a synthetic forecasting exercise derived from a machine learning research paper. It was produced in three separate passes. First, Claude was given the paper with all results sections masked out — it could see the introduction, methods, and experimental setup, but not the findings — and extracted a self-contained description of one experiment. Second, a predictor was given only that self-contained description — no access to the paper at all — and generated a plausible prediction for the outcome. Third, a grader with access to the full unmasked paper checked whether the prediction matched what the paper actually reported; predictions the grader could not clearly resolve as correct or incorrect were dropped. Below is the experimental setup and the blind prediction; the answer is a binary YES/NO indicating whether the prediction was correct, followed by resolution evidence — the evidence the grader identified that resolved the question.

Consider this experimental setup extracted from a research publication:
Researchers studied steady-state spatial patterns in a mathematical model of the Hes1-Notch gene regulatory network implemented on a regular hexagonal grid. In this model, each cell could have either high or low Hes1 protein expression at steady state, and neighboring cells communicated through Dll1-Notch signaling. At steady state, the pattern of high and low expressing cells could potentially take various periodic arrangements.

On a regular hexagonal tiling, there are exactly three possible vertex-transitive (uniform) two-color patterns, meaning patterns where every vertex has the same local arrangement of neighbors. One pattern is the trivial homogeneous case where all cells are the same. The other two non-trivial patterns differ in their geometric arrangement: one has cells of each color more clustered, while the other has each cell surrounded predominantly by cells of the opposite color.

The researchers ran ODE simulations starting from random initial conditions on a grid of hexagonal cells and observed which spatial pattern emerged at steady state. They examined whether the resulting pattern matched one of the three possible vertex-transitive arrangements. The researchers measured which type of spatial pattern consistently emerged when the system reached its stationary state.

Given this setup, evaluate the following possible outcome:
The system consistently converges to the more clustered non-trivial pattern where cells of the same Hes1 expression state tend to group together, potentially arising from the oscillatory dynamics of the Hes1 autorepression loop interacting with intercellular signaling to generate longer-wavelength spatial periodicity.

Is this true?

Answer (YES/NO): NO